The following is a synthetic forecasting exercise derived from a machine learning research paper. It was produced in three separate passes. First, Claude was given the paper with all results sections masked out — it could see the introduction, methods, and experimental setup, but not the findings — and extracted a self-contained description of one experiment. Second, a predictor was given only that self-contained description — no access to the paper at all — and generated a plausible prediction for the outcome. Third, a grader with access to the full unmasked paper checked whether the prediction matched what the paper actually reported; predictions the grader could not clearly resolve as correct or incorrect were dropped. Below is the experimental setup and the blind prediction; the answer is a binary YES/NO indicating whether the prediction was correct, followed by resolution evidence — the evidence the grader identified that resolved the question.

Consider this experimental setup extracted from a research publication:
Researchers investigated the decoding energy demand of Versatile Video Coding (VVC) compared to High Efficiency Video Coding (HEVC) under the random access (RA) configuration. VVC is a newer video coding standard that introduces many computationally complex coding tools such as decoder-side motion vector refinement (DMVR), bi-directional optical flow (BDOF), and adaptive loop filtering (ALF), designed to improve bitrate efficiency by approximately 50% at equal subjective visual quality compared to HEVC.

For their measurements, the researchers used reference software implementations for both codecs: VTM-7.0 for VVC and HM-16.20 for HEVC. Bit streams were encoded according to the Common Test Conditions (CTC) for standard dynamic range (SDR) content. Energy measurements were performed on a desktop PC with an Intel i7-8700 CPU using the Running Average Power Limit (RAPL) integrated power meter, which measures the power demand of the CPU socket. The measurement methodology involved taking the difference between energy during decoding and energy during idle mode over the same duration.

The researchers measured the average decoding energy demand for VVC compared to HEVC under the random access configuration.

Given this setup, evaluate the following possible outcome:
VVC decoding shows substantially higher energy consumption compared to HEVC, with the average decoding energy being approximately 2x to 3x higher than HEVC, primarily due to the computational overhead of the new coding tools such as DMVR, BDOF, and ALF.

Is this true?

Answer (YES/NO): NO